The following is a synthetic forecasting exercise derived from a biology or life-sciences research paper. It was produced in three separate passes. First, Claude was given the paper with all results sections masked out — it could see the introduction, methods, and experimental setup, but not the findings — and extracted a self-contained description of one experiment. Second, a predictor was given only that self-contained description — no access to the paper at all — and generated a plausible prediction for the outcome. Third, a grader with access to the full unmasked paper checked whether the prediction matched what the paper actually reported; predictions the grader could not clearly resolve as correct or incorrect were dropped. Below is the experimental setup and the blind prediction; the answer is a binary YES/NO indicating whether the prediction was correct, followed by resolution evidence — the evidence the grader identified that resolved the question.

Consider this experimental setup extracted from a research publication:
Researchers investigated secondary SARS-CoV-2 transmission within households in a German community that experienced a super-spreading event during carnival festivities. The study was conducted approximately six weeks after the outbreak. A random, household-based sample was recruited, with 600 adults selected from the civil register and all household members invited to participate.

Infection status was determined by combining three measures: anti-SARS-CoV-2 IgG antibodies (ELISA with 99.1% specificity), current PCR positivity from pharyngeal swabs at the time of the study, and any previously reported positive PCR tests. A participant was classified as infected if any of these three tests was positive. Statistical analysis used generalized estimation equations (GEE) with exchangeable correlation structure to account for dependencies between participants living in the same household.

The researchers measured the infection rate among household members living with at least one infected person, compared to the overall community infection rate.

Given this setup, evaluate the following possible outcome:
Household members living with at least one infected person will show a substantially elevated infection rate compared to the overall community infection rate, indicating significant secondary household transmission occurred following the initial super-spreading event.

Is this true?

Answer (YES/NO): YES